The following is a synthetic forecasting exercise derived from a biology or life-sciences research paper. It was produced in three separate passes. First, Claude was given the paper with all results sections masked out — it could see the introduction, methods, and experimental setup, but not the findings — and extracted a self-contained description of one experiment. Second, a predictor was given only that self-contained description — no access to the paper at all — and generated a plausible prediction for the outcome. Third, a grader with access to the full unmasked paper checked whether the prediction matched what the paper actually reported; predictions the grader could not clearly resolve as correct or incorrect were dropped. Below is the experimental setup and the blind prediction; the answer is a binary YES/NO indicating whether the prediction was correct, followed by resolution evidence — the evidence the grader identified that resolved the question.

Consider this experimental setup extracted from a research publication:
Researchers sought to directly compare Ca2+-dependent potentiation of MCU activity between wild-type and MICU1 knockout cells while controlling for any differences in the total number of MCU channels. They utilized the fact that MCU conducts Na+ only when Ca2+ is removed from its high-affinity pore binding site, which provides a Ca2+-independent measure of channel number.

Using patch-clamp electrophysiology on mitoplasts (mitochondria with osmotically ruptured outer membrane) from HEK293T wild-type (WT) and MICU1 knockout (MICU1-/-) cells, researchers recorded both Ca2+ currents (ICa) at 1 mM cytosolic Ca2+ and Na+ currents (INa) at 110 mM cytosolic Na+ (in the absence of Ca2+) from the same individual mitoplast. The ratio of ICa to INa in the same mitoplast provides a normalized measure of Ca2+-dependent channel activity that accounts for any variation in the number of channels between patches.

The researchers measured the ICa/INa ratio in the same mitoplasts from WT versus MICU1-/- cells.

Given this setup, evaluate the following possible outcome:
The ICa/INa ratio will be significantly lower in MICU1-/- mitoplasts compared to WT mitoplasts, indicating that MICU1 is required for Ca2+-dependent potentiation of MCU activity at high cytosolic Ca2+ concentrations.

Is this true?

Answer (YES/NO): YES